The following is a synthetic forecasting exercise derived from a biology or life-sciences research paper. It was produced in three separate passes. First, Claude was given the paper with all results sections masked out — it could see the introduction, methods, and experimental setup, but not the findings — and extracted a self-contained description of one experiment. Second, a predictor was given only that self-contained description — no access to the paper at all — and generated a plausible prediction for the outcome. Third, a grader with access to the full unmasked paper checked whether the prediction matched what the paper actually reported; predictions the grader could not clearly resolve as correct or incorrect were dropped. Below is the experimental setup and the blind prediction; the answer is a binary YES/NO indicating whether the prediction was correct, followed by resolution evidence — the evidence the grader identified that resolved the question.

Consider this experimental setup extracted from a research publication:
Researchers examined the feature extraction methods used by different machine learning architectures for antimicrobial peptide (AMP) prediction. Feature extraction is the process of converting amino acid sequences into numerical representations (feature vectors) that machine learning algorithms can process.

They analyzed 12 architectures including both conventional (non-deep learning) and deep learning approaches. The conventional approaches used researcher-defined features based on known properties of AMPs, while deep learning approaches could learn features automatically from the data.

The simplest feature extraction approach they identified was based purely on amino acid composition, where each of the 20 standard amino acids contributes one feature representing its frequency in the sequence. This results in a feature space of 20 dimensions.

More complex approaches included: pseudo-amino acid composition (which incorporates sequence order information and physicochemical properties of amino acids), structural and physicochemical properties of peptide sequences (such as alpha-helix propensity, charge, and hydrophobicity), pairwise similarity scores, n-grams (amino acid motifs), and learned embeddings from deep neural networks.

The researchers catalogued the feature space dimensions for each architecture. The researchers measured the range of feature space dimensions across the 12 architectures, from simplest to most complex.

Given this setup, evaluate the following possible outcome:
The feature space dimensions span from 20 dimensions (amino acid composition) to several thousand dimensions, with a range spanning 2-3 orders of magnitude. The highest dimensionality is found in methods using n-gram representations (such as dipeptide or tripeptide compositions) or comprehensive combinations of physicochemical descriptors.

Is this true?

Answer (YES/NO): YES